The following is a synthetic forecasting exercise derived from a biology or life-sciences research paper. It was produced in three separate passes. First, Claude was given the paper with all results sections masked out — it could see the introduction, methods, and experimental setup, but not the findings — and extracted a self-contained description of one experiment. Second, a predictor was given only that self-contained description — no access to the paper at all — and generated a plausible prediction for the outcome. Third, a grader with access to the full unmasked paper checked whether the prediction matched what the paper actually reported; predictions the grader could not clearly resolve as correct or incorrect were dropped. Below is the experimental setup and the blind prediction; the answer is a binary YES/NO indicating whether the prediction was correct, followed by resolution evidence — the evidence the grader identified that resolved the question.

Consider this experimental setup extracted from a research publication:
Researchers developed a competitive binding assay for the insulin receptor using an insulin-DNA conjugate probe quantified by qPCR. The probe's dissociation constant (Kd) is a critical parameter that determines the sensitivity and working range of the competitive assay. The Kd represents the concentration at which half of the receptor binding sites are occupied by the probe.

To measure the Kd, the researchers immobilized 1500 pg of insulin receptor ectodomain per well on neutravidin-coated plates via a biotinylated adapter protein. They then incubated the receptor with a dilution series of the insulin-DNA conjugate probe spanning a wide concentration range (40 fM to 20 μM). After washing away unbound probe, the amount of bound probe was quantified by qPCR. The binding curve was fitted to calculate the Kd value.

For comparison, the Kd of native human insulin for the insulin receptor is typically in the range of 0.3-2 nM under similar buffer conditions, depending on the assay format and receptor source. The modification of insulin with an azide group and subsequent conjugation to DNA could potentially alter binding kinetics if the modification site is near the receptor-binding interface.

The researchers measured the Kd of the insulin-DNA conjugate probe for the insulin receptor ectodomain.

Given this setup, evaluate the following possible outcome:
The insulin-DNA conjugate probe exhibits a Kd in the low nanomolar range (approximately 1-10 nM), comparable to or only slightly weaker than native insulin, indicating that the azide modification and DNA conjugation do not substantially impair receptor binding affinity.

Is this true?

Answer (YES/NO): YES